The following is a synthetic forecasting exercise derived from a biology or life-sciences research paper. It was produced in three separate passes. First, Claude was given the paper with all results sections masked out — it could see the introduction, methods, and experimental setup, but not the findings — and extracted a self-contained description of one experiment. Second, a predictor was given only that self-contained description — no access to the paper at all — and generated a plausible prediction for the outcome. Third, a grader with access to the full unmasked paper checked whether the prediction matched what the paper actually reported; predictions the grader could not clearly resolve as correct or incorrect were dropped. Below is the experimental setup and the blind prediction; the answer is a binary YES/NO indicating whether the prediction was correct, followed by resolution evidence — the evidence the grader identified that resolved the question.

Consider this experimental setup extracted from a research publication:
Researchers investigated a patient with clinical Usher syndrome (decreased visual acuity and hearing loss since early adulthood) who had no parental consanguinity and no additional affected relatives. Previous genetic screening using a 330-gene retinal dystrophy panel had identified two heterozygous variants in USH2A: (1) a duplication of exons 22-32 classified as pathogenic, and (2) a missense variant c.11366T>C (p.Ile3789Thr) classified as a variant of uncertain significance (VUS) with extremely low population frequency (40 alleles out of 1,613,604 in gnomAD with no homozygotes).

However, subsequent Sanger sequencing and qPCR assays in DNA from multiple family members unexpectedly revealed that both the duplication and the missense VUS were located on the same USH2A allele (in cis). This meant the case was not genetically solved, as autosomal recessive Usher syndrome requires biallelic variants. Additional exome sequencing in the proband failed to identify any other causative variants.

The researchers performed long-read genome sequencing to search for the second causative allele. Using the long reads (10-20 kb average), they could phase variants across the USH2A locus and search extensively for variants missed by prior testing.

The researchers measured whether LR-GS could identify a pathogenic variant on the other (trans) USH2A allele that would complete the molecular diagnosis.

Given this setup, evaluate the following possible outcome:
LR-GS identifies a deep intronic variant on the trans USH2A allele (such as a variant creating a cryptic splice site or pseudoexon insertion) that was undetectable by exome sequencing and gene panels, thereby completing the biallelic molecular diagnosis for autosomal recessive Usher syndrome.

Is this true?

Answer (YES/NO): YES